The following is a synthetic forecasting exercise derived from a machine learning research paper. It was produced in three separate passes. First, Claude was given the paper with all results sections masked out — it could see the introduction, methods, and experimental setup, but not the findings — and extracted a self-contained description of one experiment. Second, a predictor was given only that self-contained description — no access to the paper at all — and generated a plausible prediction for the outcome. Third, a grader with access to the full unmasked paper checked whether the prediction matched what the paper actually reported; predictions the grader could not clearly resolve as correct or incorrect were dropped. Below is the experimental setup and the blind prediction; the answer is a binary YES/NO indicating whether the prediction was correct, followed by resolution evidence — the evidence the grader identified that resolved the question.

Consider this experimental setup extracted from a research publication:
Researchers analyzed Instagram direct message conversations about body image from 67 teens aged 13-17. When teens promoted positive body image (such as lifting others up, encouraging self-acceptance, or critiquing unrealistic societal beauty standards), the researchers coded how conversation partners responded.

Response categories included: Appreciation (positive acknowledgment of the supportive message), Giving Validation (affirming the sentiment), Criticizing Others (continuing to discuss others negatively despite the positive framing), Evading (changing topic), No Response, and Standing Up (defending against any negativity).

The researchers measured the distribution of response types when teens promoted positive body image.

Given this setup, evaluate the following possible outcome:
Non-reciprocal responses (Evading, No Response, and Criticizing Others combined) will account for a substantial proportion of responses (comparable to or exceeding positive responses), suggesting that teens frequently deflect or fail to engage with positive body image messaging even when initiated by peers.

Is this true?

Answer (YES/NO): NO